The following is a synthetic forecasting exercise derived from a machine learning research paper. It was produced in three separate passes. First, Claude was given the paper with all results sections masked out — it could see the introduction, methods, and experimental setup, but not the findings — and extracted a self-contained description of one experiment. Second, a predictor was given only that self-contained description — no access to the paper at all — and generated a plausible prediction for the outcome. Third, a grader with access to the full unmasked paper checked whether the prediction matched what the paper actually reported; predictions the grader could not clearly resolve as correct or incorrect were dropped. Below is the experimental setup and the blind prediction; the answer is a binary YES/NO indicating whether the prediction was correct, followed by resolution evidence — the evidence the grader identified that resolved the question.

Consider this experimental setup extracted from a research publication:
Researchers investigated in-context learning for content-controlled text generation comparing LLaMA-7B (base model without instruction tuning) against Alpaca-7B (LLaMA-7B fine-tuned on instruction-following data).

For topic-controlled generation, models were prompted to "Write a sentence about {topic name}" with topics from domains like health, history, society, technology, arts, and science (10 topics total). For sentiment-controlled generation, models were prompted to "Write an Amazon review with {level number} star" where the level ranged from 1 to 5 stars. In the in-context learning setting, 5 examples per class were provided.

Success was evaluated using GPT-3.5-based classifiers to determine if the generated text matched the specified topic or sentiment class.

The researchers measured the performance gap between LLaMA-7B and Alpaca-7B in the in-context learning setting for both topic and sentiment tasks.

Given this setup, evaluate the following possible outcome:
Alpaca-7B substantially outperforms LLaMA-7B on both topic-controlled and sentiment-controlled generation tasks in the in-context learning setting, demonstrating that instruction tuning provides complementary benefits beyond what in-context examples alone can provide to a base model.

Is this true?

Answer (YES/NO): NO